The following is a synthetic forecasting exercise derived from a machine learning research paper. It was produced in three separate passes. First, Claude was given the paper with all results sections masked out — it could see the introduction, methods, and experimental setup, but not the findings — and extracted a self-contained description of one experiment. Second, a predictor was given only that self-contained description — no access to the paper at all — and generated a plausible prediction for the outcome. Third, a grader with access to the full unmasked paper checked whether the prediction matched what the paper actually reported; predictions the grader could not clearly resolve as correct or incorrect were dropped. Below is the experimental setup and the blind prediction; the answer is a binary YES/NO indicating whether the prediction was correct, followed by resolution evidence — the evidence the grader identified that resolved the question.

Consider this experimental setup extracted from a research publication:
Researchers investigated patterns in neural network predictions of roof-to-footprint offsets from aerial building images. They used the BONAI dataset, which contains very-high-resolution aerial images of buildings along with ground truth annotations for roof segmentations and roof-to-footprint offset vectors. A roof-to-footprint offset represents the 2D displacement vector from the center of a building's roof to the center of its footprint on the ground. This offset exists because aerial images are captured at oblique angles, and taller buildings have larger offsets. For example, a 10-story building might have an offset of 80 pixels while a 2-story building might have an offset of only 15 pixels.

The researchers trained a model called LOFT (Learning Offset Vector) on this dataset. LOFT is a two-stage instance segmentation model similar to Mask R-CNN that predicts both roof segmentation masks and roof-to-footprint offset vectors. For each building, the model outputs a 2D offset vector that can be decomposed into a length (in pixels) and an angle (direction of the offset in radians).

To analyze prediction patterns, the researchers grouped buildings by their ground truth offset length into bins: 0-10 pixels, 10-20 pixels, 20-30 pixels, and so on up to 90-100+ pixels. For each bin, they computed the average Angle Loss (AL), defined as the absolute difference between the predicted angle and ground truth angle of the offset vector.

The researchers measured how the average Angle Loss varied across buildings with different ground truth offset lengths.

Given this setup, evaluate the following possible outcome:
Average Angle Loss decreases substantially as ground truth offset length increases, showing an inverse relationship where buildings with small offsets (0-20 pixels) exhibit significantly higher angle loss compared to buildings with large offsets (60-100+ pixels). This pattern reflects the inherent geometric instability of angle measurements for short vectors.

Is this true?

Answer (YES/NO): YES